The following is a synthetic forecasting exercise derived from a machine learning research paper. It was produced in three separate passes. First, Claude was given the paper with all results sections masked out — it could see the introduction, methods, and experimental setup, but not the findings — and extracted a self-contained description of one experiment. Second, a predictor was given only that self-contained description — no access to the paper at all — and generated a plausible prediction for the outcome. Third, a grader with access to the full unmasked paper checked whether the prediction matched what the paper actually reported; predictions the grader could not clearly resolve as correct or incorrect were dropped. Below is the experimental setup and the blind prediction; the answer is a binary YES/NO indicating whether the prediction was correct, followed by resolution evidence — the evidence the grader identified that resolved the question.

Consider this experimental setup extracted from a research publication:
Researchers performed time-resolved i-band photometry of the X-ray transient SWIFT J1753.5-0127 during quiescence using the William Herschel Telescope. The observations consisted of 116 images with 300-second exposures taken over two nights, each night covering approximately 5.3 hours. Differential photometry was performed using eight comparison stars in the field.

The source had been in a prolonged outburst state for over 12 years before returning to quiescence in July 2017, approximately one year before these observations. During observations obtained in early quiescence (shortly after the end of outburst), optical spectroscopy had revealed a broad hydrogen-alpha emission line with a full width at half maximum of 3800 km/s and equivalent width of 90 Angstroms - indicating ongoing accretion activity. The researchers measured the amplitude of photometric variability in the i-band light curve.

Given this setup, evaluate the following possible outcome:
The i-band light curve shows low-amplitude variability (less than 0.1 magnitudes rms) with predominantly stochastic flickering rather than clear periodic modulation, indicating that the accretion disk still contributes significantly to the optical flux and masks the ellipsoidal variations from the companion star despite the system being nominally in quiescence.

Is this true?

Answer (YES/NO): NO